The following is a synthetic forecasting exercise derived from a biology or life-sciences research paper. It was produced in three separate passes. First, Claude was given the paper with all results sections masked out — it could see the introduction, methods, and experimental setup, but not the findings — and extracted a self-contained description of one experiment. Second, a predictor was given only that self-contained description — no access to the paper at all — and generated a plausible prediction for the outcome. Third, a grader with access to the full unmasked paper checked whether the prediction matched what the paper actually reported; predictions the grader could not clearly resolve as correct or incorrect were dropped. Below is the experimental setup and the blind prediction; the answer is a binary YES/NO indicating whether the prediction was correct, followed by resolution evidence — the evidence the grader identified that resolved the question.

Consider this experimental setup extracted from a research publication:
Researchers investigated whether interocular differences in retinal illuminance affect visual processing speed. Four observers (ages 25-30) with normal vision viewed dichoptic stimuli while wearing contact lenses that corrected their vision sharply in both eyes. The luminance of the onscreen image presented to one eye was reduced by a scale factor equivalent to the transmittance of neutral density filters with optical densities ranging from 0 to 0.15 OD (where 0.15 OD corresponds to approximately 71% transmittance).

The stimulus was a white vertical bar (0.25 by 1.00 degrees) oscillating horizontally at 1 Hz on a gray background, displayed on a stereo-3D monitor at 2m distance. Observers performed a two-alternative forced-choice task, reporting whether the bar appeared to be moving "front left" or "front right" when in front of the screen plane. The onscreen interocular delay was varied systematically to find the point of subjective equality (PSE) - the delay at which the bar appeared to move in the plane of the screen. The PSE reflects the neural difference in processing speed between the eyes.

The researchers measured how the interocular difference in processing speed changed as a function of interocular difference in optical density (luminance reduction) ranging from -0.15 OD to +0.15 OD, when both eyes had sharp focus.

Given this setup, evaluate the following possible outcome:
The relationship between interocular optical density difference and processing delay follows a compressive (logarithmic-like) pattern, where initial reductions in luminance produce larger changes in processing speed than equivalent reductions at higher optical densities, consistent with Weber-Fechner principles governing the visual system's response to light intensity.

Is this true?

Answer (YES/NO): NO